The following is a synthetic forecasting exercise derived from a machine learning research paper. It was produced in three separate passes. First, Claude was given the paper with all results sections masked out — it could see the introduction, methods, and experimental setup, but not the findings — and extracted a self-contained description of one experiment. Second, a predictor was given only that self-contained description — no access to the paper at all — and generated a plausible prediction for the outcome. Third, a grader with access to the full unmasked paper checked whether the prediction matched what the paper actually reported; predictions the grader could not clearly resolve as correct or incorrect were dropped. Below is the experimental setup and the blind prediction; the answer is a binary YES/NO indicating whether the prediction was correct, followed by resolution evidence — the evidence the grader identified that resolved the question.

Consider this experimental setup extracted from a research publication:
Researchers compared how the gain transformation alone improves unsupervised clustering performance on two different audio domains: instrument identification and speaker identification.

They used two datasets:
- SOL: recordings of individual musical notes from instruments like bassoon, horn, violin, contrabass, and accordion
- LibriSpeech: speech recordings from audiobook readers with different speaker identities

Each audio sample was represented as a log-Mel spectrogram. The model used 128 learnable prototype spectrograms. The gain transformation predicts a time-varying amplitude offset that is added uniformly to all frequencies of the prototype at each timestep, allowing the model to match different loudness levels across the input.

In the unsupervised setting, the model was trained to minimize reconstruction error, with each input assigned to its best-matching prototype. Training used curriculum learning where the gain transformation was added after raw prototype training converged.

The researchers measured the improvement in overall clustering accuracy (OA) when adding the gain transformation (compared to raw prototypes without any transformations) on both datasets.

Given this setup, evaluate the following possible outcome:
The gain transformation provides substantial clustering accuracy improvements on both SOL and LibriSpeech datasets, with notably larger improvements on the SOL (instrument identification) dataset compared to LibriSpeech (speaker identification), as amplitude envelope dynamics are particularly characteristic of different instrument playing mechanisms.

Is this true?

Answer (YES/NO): NO